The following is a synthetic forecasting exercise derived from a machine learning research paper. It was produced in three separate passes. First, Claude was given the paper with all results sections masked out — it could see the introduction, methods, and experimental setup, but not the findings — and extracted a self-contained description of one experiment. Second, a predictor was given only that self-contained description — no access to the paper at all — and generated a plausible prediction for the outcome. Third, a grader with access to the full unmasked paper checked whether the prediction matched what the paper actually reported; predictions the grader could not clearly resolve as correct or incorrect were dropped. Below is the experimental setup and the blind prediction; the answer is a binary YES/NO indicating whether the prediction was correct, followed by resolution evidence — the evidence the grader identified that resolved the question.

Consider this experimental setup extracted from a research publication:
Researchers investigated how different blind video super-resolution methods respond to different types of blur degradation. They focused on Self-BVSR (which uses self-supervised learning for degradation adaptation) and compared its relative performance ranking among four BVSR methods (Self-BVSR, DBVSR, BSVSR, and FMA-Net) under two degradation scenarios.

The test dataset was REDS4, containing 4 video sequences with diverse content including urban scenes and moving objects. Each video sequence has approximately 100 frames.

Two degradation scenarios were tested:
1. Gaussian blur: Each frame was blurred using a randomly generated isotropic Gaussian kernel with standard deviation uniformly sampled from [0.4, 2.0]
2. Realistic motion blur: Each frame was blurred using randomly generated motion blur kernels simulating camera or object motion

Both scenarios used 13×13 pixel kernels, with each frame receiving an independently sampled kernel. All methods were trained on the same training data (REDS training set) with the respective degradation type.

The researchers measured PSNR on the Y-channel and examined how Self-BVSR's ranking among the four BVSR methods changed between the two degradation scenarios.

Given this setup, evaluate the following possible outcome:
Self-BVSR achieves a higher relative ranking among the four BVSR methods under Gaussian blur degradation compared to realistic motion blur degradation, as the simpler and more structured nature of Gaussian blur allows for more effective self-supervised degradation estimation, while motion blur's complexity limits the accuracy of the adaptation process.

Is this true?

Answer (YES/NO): YES